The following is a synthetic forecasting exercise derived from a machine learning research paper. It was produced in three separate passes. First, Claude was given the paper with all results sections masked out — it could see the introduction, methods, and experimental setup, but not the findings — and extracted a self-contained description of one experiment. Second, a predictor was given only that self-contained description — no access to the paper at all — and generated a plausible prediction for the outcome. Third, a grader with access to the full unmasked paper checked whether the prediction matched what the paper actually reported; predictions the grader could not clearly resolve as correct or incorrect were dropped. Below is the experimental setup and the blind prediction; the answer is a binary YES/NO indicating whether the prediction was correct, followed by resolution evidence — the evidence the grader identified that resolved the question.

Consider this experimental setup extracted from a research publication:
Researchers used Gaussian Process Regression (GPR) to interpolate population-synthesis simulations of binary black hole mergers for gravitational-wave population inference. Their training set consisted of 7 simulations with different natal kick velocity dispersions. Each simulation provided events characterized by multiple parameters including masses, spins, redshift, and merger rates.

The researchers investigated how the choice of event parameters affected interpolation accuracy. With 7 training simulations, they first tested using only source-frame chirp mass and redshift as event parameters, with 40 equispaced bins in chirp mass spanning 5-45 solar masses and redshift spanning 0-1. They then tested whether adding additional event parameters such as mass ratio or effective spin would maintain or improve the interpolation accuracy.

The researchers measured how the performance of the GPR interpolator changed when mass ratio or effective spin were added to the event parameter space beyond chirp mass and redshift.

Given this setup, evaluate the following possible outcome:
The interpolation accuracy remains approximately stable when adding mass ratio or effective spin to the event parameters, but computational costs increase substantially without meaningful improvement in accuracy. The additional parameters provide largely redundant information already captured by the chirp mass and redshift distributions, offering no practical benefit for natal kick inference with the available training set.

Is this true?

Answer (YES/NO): NO